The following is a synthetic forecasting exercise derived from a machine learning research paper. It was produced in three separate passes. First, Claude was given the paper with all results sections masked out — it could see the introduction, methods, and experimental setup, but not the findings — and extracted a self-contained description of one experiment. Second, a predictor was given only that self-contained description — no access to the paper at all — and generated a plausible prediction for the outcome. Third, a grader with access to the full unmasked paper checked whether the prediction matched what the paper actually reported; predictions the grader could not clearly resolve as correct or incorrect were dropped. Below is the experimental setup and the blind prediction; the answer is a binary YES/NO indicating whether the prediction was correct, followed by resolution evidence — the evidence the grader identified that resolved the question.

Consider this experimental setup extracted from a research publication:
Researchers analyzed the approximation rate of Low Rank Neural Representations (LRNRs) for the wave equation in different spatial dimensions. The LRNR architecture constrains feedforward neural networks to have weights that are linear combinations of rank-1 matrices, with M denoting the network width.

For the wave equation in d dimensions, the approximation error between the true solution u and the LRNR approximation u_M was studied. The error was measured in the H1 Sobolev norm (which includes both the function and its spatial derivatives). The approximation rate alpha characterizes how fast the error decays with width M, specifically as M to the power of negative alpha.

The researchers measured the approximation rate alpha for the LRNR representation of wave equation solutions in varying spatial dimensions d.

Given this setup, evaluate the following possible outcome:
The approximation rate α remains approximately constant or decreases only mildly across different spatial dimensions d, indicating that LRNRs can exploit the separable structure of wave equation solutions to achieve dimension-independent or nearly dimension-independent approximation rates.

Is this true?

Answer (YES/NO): NO